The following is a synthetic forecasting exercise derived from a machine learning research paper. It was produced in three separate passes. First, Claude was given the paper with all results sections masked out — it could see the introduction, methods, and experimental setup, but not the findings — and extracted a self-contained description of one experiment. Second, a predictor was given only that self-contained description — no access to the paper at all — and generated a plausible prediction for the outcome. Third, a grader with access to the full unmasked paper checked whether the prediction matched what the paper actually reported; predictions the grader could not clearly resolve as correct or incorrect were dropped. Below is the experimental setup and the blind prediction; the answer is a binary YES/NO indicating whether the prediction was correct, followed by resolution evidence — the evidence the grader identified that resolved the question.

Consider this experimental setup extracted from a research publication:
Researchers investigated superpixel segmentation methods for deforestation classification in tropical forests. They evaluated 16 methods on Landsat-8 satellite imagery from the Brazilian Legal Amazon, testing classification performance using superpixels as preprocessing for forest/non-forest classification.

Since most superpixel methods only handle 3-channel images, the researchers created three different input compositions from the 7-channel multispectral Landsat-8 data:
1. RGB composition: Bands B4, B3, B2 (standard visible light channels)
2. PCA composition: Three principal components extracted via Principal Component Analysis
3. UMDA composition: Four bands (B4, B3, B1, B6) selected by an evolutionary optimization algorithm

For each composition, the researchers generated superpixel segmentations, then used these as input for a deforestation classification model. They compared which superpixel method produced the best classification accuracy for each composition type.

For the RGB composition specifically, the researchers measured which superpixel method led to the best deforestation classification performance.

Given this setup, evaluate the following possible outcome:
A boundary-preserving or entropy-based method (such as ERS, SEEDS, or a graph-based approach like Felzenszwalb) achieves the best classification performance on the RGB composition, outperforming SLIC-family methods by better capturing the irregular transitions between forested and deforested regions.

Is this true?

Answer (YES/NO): NO